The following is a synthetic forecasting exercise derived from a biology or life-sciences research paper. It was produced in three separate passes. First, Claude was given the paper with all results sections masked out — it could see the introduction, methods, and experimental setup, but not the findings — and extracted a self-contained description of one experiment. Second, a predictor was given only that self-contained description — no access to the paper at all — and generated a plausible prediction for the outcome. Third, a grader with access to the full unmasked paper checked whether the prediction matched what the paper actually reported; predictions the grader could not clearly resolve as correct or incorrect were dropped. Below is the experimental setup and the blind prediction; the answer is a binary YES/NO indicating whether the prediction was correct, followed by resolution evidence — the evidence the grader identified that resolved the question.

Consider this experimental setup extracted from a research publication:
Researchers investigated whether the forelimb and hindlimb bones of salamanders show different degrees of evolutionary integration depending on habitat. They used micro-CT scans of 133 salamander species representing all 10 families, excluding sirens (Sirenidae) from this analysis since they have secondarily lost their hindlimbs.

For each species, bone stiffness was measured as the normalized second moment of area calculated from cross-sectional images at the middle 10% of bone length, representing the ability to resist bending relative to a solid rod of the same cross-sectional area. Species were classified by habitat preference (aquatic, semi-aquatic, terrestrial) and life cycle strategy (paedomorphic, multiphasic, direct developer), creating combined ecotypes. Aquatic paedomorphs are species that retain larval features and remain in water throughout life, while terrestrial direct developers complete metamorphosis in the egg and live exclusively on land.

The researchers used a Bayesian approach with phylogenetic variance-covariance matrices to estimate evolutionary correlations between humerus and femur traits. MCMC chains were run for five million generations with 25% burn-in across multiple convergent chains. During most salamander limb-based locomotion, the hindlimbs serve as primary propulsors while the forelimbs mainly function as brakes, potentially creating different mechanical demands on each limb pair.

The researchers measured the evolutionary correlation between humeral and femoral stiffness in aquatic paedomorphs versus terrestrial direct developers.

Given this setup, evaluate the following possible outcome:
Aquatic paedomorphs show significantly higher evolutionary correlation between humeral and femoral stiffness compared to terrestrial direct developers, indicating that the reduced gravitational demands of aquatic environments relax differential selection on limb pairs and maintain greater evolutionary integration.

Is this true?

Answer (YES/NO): NO